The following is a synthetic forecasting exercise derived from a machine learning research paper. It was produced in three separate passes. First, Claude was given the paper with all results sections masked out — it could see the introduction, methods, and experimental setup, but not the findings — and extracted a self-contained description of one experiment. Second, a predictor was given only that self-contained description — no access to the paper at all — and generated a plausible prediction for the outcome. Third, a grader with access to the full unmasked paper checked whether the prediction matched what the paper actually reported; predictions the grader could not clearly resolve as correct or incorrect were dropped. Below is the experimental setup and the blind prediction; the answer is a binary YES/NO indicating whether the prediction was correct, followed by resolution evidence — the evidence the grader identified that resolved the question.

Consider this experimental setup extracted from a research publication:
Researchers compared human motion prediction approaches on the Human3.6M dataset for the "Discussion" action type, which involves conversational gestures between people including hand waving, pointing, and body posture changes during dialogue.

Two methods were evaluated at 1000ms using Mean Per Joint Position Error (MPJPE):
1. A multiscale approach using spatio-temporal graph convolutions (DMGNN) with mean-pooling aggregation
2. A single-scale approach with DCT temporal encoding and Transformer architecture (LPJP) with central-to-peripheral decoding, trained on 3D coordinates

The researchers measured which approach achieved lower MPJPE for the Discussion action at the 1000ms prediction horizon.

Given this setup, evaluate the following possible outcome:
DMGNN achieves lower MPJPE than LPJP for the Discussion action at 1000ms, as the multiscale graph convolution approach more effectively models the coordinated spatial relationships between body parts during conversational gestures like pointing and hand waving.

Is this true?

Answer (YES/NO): NO